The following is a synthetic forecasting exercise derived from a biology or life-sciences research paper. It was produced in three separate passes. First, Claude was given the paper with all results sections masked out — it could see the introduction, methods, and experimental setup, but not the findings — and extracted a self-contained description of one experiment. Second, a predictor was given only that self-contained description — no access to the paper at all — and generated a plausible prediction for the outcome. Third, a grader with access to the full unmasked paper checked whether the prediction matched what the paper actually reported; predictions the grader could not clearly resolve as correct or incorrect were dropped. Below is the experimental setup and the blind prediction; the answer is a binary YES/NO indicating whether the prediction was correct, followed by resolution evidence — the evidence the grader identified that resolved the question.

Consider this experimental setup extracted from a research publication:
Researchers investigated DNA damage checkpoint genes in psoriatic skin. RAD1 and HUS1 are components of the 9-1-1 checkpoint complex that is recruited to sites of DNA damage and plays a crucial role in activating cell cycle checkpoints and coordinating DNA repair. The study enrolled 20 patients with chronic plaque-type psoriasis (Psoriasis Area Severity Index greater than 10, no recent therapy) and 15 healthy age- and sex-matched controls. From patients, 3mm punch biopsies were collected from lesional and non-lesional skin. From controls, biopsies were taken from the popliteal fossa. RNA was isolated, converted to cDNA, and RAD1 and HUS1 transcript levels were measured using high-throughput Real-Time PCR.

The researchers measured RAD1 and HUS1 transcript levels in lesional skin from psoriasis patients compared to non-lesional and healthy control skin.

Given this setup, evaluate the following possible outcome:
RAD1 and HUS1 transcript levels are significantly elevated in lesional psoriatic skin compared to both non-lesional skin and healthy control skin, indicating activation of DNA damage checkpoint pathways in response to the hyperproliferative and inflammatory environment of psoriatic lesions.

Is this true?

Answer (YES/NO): NO